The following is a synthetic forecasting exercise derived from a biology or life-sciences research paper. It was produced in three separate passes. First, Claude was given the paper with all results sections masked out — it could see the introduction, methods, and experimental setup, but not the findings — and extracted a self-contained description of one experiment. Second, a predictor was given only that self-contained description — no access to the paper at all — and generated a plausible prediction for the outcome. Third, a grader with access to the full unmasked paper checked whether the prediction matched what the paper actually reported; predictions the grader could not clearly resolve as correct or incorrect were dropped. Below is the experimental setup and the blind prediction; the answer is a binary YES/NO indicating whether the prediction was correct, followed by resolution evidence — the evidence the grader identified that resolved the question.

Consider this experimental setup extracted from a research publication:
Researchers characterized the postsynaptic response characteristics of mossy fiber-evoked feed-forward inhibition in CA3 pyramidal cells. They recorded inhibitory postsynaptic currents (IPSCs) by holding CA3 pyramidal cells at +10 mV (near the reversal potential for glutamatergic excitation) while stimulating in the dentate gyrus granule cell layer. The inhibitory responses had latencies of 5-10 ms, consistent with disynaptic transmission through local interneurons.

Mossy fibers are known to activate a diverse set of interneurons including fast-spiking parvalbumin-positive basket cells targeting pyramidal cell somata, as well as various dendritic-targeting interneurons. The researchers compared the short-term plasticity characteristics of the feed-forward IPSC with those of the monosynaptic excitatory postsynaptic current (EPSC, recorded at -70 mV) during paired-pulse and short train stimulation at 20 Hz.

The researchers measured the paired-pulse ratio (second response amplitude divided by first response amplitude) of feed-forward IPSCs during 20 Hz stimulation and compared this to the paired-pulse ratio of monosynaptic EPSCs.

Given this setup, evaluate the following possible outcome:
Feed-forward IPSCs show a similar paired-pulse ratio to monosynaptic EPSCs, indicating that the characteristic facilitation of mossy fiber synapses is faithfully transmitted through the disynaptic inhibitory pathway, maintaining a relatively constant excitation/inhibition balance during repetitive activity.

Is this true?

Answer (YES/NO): NO